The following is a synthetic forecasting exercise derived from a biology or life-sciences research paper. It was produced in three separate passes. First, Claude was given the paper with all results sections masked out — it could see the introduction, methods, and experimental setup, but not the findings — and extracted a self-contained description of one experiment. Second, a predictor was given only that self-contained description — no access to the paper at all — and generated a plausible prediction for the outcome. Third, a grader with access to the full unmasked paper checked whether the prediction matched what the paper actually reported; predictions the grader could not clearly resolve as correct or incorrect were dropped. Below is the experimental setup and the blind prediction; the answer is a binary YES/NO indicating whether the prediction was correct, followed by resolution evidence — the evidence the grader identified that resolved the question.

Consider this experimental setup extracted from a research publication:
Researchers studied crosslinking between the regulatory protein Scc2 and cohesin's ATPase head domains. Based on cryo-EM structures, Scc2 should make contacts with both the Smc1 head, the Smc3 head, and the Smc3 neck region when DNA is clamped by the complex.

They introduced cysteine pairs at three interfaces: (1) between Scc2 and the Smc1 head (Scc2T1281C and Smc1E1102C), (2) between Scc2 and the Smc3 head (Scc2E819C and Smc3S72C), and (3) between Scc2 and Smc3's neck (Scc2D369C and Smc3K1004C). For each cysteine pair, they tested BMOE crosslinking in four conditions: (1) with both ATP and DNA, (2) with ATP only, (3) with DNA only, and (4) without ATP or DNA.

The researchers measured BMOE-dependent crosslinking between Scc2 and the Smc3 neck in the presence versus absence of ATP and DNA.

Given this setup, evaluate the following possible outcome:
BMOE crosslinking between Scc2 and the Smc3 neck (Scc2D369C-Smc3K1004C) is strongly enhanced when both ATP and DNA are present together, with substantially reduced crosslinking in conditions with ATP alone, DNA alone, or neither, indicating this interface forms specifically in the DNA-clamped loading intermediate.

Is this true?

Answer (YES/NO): NO